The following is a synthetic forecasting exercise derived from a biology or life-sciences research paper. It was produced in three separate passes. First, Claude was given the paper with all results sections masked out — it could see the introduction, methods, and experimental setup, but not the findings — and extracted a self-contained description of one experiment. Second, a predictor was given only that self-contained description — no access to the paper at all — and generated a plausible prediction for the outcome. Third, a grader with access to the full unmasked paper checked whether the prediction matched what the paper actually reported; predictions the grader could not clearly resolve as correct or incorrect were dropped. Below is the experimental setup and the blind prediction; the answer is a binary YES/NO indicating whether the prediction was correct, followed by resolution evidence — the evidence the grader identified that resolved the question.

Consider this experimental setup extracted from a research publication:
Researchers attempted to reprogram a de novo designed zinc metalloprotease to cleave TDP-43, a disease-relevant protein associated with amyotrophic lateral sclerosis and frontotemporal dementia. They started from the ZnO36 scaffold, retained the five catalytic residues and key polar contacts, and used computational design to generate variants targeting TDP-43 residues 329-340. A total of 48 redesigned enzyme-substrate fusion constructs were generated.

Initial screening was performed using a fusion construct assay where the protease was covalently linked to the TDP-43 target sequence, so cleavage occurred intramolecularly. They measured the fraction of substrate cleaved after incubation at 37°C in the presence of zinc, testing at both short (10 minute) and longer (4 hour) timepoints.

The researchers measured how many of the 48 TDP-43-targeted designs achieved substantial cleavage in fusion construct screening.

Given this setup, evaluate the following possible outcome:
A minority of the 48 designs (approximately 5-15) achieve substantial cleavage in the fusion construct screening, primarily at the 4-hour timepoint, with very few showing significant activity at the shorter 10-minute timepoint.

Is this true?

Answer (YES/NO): YES